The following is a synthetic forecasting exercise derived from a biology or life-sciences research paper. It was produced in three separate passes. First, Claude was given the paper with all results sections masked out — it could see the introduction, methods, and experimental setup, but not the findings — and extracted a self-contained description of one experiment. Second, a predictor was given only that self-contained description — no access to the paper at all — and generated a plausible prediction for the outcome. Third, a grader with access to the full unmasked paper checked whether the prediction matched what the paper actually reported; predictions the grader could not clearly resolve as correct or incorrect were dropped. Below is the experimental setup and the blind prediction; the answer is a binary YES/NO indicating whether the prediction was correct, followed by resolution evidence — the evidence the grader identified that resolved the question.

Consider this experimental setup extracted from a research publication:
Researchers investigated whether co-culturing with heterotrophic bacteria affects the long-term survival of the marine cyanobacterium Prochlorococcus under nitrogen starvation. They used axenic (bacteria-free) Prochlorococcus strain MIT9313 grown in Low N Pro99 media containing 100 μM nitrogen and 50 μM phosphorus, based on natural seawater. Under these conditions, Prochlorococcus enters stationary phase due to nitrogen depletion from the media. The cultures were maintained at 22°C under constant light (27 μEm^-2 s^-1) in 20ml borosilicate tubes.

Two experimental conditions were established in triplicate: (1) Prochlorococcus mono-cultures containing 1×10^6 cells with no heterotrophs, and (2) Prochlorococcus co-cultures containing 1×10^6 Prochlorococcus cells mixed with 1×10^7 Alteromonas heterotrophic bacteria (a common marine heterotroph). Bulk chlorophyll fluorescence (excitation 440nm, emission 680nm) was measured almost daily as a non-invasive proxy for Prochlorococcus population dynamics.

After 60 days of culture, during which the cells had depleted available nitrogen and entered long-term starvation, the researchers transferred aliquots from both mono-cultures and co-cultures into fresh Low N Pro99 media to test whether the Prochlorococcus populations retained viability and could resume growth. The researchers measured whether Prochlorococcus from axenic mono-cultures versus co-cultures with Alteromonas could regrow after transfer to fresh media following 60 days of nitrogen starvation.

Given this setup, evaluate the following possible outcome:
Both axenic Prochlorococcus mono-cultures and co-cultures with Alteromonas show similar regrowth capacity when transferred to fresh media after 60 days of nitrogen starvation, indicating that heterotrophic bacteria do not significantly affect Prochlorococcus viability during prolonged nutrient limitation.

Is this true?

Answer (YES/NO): NO